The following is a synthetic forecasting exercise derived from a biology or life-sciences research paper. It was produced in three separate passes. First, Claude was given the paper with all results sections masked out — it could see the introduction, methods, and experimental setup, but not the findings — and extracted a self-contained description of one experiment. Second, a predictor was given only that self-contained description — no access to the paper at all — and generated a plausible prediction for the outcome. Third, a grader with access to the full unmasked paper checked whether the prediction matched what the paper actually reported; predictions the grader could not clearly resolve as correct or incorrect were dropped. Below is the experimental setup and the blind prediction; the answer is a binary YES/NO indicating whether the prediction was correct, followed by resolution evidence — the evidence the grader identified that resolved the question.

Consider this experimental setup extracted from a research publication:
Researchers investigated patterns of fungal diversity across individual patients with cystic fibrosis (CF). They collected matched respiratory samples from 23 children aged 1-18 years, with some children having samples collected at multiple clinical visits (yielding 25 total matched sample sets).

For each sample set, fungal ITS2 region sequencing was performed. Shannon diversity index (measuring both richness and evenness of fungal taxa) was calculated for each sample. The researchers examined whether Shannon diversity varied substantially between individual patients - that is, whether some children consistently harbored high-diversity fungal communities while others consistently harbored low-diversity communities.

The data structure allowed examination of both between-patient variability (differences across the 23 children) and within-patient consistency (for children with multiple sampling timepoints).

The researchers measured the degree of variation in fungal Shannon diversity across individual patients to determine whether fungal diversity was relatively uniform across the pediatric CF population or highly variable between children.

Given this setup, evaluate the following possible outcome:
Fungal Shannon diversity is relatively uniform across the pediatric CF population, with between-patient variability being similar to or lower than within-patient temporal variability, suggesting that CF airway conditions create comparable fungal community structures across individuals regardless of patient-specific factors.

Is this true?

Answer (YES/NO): NO